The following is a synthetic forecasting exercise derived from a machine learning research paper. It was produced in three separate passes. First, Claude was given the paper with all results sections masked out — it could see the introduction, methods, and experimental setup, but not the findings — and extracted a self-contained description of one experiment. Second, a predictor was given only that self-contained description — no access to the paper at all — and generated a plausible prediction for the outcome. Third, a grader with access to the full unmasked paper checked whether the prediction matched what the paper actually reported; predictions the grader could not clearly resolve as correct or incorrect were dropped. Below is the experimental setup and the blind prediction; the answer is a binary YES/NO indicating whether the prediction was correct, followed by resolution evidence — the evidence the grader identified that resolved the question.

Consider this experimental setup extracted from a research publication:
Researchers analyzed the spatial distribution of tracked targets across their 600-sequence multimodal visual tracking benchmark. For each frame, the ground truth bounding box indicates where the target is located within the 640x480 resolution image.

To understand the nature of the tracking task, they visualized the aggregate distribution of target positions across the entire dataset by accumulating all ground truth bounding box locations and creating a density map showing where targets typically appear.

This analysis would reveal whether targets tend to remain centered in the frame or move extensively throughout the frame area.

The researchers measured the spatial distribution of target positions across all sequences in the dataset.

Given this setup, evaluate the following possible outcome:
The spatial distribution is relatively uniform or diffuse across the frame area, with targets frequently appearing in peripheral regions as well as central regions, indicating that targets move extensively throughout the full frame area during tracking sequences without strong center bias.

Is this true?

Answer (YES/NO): YES